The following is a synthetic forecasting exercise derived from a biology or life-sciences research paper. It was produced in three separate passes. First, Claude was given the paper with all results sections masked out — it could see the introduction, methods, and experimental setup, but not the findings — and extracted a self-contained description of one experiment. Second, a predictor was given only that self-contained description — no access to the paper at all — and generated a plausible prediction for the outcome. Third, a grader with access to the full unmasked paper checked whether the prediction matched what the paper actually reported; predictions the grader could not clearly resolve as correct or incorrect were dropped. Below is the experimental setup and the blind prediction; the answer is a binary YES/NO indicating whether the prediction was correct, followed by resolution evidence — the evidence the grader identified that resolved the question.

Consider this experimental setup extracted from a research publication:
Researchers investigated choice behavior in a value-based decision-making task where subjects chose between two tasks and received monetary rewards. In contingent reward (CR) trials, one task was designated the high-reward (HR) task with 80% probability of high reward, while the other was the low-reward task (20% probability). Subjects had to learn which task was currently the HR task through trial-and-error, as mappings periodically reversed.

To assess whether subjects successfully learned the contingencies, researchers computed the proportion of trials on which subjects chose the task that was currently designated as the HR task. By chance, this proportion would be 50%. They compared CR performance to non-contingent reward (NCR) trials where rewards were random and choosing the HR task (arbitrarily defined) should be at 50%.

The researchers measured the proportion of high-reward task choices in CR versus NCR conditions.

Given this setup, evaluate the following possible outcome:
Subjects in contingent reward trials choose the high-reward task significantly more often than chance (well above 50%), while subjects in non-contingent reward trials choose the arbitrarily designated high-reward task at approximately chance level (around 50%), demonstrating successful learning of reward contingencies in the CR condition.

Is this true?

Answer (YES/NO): YES